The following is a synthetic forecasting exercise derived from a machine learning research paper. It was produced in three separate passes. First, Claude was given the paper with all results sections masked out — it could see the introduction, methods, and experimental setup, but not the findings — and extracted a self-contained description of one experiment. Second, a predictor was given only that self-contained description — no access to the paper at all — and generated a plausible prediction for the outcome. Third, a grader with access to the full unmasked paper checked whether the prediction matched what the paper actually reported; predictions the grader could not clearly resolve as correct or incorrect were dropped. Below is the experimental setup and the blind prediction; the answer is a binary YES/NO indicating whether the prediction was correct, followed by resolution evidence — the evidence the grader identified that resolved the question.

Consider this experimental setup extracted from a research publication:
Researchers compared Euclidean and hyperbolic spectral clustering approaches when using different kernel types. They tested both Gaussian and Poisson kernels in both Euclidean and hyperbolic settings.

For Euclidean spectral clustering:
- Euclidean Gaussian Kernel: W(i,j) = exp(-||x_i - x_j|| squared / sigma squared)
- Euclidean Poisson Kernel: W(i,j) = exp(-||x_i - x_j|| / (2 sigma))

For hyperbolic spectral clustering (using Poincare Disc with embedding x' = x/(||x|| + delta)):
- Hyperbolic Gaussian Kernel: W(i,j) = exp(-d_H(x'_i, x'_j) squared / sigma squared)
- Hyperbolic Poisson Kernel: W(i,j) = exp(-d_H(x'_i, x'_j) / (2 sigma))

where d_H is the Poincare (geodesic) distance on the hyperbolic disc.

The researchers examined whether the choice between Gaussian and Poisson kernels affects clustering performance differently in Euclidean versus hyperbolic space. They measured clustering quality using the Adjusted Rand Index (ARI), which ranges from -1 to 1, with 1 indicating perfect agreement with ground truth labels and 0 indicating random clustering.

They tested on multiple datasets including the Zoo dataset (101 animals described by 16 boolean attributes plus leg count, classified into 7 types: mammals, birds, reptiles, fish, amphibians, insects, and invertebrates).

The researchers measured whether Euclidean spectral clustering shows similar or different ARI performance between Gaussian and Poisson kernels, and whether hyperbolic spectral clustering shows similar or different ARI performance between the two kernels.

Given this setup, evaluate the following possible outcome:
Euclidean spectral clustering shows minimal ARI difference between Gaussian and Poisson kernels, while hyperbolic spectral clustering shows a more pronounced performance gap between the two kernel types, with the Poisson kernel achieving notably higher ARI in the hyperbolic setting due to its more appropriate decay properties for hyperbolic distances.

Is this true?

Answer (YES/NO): NO